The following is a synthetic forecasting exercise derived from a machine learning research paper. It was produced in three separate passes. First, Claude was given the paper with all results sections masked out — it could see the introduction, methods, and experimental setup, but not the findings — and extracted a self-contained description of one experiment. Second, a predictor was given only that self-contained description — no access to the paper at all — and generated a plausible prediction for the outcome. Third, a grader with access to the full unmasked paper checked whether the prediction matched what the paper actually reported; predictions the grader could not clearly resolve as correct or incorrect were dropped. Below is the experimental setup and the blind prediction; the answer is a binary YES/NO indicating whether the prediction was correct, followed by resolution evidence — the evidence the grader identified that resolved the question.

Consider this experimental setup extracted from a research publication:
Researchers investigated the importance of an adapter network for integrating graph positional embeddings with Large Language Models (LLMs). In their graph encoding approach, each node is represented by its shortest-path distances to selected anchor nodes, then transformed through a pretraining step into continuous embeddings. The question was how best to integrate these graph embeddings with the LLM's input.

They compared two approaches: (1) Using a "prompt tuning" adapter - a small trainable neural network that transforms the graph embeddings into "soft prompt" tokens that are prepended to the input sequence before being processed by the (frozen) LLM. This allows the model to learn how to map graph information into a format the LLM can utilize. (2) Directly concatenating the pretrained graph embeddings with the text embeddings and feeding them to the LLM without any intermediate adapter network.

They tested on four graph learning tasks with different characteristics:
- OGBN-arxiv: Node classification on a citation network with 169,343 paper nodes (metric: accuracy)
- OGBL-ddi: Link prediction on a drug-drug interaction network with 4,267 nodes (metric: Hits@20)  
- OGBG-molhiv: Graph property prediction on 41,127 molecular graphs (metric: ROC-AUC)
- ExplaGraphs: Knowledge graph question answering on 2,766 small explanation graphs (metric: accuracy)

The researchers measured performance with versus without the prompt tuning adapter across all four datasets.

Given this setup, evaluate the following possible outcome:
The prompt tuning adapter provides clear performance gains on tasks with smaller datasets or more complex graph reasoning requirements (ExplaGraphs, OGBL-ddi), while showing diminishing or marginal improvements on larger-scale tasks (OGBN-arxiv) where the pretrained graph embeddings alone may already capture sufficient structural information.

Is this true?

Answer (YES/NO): NO